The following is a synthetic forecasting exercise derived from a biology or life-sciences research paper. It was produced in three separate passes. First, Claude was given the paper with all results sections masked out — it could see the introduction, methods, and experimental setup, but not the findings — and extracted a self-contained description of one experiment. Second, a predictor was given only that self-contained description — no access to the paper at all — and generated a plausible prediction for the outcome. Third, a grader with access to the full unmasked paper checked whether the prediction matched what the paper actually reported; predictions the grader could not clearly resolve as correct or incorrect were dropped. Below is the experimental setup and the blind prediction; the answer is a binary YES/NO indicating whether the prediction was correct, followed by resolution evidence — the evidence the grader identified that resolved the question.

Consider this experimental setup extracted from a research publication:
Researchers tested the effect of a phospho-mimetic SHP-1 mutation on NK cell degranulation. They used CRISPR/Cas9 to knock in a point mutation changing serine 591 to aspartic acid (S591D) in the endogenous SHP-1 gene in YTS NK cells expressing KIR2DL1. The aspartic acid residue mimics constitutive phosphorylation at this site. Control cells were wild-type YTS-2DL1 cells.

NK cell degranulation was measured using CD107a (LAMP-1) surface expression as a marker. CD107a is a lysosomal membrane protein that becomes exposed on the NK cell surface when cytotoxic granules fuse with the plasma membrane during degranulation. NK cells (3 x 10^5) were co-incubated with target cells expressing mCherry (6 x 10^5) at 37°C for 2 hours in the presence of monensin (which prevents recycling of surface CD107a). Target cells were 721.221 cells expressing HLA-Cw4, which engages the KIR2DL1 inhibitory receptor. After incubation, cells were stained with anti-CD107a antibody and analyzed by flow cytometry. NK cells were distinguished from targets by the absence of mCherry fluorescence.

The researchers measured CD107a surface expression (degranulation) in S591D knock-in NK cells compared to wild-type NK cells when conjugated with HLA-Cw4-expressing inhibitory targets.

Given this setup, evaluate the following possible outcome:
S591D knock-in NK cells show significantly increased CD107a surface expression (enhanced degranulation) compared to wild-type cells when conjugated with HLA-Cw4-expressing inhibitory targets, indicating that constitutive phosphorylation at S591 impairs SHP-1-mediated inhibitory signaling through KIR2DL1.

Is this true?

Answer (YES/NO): YES